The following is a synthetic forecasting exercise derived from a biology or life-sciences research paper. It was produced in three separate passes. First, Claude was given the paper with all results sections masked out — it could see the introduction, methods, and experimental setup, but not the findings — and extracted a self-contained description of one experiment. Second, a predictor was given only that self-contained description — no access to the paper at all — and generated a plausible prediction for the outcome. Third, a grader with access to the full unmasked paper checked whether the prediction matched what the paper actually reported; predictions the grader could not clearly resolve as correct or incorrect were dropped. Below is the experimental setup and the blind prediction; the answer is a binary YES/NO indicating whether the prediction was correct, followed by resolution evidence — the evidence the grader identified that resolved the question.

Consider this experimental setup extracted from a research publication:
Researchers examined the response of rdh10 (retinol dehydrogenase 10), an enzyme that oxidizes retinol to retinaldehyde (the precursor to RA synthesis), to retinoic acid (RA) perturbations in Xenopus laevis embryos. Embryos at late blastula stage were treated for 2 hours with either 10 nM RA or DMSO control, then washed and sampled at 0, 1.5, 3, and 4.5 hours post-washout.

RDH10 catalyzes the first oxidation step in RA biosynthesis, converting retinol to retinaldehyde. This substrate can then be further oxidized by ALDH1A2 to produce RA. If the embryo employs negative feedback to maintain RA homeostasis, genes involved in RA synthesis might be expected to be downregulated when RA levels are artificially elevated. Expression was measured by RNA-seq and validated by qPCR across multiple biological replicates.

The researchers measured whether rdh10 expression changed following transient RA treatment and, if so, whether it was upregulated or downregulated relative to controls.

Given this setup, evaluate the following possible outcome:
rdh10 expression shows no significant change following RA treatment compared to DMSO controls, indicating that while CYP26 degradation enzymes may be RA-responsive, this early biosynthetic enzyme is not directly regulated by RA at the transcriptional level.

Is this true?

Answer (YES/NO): NO